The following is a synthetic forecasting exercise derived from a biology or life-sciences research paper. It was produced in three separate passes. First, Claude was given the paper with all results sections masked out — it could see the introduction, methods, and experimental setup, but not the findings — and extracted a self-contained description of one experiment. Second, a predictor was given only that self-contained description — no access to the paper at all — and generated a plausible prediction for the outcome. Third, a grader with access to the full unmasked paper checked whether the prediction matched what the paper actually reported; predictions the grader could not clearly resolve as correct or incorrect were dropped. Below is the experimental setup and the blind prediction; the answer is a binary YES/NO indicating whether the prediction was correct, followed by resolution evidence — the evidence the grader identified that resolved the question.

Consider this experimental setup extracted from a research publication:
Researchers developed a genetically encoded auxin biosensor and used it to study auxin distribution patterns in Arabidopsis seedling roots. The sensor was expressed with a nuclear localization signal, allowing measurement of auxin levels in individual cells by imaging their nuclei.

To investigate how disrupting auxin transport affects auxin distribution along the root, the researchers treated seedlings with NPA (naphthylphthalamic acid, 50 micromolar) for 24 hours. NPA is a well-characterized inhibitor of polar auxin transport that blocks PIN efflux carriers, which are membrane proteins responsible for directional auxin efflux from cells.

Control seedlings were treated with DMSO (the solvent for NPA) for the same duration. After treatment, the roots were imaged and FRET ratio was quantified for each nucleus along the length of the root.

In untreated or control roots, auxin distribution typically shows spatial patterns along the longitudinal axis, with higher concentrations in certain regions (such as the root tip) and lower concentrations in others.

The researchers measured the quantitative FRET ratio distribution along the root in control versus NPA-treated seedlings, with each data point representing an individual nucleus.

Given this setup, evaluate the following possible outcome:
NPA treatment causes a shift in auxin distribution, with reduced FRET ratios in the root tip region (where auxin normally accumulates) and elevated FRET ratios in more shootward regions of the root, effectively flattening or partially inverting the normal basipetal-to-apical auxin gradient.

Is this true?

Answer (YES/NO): NO